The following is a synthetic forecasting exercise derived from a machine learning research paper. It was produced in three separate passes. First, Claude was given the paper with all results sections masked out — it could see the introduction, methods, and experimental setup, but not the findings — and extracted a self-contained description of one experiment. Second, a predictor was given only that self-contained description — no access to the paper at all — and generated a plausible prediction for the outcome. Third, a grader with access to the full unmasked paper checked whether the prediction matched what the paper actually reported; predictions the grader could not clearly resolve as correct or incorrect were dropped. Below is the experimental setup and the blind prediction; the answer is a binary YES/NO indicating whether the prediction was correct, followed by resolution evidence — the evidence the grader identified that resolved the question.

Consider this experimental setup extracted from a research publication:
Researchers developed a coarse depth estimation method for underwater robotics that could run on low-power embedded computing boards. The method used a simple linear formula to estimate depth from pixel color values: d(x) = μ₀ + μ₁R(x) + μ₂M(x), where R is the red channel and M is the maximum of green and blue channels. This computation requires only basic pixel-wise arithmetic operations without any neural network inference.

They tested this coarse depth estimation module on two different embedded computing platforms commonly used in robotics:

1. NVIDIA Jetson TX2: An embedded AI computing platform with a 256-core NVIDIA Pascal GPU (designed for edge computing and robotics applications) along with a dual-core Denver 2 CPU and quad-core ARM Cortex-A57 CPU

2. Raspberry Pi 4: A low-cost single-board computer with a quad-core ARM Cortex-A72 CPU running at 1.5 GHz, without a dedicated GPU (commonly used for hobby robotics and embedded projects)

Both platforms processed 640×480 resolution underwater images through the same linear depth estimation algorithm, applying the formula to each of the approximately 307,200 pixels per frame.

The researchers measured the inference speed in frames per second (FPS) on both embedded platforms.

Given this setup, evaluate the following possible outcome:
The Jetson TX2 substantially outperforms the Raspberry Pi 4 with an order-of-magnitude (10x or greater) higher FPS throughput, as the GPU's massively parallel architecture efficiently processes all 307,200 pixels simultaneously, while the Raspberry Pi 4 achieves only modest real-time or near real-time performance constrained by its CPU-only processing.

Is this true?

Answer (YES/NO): NO